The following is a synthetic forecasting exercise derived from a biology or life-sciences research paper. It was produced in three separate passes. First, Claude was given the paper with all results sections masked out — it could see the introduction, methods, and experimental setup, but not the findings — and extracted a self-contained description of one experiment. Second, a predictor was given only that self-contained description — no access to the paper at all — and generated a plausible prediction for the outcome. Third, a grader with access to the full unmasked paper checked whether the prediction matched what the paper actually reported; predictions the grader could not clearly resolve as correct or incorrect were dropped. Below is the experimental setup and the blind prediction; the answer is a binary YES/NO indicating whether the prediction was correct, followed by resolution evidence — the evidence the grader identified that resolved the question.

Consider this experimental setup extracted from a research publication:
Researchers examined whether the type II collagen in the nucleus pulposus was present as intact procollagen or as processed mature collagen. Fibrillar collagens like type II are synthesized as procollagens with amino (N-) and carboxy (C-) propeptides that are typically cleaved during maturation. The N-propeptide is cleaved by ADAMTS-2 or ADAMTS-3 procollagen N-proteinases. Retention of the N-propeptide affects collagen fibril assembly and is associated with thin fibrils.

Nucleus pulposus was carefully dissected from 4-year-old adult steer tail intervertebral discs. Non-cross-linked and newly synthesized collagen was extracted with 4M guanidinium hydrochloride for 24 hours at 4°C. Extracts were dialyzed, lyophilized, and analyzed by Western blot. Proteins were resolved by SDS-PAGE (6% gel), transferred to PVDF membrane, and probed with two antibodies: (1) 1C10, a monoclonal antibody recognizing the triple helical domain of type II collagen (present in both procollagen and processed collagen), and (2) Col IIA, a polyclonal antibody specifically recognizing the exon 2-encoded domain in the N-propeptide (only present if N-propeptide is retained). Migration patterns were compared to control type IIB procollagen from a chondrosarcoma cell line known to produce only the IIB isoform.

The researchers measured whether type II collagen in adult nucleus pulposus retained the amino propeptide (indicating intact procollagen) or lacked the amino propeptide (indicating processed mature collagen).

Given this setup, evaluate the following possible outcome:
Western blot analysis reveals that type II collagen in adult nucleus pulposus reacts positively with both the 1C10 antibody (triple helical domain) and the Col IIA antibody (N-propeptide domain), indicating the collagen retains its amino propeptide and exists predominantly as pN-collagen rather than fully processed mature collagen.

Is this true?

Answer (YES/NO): NO